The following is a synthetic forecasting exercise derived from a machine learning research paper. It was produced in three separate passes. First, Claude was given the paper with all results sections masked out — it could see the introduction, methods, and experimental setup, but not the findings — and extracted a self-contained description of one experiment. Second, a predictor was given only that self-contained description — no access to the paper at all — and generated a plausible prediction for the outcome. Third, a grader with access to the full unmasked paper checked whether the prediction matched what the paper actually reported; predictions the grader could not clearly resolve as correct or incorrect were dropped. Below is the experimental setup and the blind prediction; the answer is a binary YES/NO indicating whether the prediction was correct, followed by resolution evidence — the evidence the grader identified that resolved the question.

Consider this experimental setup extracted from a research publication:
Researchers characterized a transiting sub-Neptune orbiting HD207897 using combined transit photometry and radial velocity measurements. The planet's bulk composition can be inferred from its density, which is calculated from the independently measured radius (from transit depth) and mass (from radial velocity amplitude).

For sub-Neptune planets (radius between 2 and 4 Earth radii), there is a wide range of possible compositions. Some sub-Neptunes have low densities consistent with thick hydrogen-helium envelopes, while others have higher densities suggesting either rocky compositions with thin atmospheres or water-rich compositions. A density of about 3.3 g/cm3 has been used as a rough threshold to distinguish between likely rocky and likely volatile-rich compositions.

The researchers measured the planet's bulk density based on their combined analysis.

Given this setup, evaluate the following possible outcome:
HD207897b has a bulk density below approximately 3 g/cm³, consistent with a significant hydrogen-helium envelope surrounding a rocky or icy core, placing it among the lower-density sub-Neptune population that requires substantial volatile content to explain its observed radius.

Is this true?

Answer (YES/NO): NO